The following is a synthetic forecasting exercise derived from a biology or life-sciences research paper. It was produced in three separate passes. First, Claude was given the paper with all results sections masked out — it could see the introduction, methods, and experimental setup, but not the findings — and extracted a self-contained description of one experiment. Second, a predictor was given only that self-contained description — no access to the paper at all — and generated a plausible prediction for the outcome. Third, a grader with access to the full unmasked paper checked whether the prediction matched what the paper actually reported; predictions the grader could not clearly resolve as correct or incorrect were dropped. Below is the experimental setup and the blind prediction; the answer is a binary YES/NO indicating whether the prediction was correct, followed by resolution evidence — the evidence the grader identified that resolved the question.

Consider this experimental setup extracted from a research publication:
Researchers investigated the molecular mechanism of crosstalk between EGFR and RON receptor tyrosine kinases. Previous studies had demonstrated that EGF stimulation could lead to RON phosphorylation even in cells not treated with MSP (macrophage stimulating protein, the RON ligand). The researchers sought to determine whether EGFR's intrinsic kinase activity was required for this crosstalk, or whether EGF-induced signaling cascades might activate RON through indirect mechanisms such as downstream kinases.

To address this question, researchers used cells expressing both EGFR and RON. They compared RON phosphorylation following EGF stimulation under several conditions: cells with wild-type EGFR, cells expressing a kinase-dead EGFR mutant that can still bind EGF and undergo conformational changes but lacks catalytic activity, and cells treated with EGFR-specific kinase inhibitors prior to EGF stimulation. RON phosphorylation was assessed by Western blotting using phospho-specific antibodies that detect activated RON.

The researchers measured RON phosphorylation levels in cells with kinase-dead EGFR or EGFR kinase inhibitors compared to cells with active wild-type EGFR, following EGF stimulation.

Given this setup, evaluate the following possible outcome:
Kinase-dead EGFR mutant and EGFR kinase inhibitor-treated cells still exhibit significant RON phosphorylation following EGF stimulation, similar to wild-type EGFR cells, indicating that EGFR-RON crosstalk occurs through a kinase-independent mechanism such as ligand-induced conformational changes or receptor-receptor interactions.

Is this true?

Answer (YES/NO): NO